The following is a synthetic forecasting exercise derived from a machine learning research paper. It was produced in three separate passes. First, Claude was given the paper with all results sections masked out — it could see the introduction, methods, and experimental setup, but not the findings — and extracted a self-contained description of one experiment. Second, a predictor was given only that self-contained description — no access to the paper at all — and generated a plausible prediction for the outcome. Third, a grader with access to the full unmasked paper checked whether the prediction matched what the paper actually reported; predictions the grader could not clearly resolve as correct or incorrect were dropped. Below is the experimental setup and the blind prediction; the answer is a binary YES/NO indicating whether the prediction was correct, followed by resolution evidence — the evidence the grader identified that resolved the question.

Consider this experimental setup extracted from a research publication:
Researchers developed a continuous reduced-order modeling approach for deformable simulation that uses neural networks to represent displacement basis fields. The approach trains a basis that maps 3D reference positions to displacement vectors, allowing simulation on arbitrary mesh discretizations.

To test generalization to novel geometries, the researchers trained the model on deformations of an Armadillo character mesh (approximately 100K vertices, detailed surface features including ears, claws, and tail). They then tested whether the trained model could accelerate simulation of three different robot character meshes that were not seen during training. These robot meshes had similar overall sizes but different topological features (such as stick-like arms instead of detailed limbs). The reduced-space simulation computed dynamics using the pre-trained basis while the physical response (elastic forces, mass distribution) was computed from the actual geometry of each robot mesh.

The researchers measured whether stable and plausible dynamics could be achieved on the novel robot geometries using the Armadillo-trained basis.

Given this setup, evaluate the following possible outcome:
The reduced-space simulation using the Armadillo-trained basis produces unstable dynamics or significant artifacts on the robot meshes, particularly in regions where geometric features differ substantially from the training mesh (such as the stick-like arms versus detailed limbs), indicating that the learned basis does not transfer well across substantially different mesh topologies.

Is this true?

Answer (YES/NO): NO